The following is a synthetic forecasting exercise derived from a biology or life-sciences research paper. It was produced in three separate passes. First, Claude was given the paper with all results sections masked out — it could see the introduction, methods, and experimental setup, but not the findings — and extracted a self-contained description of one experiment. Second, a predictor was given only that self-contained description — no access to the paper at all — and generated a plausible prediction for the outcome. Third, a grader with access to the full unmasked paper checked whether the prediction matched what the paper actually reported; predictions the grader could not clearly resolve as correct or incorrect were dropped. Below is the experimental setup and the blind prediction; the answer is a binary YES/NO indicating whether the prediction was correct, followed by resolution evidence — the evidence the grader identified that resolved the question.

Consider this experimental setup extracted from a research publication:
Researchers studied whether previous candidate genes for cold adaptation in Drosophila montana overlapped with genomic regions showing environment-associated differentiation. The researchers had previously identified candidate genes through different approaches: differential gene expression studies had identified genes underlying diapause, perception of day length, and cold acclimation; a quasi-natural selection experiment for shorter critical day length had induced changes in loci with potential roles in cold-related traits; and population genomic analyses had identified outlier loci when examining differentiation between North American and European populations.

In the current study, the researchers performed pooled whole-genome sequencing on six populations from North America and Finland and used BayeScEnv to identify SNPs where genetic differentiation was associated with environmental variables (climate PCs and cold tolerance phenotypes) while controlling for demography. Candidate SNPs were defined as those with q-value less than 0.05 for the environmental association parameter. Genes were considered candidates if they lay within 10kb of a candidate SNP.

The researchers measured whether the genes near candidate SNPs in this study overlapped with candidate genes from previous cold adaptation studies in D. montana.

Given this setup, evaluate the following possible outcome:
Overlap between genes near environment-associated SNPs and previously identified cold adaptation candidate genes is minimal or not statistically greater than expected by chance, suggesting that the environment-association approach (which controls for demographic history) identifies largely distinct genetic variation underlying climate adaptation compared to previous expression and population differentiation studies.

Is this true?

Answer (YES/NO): NO